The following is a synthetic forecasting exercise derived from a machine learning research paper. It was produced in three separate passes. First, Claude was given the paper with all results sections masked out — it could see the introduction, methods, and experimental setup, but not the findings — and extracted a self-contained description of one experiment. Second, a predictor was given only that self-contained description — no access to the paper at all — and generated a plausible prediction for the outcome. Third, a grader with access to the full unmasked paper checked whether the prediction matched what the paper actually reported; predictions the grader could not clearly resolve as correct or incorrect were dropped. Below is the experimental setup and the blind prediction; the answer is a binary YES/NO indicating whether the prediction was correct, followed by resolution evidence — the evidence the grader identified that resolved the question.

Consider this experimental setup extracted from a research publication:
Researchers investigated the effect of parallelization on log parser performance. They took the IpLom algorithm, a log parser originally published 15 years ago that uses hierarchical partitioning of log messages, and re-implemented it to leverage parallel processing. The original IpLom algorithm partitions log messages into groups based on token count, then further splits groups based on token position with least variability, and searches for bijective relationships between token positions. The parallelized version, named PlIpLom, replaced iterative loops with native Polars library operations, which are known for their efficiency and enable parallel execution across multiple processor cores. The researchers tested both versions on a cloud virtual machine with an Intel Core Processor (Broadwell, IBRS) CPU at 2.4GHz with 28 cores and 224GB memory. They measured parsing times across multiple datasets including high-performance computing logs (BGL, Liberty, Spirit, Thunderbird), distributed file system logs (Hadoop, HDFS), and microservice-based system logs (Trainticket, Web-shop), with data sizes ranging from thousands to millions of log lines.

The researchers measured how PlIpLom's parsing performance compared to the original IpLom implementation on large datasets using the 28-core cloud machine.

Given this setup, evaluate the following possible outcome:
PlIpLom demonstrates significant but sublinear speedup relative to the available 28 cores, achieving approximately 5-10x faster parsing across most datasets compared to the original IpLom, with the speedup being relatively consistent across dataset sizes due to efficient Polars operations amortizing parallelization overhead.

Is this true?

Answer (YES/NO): NO